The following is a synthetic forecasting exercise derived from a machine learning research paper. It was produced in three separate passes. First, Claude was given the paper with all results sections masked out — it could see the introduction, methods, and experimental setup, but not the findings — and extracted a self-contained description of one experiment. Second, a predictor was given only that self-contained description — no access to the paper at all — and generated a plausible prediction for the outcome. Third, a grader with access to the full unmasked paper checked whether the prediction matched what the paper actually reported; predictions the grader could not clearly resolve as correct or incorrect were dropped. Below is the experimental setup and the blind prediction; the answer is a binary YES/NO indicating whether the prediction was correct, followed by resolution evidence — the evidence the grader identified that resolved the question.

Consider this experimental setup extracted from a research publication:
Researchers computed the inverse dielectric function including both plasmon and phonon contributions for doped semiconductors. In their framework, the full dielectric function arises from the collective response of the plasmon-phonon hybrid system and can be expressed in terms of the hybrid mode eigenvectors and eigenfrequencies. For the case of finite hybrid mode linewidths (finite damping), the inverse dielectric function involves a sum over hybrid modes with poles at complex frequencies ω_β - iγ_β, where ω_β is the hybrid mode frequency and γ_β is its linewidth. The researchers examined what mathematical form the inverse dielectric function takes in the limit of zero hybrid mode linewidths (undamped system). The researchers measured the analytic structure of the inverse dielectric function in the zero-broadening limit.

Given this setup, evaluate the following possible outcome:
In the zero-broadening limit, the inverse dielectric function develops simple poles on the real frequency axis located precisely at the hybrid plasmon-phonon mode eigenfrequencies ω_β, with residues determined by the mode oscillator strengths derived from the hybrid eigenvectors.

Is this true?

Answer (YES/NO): YES